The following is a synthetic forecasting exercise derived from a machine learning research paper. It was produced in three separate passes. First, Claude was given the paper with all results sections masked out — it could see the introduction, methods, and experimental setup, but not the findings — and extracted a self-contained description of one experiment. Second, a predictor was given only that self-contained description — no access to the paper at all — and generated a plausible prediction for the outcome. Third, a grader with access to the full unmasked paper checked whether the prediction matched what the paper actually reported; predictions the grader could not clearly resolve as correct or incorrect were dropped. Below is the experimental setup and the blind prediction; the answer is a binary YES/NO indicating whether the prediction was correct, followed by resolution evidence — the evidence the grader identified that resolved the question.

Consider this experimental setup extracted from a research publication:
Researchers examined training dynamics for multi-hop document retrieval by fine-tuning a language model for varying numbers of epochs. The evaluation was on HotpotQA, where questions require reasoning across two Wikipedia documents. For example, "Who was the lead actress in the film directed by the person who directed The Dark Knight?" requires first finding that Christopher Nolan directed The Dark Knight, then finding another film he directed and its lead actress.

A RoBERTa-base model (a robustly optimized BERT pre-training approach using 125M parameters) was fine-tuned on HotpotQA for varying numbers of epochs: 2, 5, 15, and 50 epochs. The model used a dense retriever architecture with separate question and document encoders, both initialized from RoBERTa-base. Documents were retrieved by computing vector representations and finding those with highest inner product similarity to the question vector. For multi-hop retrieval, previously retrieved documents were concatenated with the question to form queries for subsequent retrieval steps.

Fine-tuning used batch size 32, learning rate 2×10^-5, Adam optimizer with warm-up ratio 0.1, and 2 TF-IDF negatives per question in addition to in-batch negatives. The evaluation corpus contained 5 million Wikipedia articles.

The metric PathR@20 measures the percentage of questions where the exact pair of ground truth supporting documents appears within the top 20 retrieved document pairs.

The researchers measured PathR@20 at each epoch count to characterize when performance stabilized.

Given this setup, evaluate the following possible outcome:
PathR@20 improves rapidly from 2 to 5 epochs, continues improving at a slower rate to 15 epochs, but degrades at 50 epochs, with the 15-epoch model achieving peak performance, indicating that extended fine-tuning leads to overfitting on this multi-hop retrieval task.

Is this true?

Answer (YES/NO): NO